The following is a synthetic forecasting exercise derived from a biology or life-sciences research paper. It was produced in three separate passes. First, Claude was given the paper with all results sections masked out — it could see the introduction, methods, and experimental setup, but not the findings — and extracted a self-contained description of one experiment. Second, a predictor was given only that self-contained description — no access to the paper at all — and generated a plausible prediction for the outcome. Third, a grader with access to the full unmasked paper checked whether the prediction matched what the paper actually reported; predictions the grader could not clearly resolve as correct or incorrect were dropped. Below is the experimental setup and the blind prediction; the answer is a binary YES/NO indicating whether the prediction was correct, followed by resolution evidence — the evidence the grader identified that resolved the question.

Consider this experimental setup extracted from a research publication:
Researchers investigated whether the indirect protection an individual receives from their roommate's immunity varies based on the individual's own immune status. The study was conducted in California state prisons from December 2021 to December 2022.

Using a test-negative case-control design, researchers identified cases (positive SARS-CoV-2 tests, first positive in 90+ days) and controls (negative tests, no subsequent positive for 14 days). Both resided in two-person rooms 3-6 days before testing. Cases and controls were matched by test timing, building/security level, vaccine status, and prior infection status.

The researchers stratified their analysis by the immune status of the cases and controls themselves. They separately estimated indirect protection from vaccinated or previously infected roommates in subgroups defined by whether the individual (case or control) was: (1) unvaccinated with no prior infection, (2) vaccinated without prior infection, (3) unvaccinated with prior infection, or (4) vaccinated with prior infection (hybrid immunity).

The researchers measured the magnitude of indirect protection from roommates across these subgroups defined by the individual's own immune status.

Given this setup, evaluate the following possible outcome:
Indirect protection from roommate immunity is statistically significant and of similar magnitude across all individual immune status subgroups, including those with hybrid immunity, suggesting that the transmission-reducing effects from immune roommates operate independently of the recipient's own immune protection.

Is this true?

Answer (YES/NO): NO